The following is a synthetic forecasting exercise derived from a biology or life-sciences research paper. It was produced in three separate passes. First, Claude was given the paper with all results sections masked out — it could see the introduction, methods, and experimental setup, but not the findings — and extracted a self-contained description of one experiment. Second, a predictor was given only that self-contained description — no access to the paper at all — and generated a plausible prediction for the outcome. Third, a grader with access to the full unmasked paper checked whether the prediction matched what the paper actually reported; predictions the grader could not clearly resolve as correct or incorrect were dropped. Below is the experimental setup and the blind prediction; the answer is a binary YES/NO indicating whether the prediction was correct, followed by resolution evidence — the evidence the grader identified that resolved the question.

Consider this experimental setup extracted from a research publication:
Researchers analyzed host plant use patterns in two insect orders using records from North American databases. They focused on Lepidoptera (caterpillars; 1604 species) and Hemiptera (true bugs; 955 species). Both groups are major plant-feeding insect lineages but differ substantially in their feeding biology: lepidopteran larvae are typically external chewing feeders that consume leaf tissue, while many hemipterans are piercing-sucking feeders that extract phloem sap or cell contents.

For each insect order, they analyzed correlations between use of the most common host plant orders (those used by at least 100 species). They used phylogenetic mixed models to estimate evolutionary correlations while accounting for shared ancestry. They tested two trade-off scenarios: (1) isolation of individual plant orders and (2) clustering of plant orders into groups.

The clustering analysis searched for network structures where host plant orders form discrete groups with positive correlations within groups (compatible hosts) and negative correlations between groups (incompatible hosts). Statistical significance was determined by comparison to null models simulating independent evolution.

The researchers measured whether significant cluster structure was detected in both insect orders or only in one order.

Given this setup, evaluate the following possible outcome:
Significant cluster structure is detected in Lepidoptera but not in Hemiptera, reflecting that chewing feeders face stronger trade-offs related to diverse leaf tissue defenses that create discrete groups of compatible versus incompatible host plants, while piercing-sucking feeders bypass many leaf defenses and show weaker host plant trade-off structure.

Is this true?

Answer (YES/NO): YES